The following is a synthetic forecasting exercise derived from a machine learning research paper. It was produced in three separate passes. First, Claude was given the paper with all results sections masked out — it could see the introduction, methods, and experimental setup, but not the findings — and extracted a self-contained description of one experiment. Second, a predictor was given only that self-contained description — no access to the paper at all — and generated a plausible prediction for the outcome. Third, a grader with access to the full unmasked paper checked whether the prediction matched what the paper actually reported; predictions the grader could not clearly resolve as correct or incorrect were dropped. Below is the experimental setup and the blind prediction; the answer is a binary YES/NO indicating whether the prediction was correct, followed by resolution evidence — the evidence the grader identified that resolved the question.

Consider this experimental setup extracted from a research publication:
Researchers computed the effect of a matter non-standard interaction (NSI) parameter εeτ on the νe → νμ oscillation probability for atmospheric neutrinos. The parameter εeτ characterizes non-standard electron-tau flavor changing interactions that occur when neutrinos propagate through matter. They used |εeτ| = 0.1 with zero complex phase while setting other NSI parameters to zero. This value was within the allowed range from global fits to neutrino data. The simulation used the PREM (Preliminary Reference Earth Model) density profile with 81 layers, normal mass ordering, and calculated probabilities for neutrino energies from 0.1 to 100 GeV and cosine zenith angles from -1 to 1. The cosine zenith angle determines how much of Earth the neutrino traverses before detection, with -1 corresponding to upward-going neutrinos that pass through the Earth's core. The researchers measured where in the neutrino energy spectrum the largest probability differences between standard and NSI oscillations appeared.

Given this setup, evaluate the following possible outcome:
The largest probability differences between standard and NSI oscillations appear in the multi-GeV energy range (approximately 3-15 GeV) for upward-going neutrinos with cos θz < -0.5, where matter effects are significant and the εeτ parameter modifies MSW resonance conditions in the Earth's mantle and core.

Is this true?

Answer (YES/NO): NO